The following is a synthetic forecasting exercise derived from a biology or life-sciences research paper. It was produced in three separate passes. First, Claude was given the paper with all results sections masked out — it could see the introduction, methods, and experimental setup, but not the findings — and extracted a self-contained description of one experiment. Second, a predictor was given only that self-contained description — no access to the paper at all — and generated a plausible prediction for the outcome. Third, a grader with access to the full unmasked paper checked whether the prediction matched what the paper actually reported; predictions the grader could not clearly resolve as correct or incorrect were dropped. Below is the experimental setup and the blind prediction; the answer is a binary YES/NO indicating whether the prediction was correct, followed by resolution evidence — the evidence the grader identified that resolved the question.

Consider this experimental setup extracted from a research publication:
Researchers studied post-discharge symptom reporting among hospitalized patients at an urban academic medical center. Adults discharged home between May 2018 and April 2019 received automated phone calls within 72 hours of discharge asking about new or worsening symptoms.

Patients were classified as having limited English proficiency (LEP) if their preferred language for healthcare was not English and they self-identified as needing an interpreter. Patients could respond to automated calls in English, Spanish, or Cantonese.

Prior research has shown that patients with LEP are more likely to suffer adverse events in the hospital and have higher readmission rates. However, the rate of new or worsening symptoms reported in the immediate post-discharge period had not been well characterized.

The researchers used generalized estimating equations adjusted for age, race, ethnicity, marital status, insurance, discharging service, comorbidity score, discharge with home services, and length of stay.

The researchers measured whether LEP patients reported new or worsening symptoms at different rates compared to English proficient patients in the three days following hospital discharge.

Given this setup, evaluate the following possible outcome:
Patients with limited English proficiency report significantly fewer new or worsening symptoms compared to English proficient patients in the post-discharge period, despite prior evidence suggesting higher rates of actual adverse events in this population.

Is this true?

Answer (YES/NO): NO